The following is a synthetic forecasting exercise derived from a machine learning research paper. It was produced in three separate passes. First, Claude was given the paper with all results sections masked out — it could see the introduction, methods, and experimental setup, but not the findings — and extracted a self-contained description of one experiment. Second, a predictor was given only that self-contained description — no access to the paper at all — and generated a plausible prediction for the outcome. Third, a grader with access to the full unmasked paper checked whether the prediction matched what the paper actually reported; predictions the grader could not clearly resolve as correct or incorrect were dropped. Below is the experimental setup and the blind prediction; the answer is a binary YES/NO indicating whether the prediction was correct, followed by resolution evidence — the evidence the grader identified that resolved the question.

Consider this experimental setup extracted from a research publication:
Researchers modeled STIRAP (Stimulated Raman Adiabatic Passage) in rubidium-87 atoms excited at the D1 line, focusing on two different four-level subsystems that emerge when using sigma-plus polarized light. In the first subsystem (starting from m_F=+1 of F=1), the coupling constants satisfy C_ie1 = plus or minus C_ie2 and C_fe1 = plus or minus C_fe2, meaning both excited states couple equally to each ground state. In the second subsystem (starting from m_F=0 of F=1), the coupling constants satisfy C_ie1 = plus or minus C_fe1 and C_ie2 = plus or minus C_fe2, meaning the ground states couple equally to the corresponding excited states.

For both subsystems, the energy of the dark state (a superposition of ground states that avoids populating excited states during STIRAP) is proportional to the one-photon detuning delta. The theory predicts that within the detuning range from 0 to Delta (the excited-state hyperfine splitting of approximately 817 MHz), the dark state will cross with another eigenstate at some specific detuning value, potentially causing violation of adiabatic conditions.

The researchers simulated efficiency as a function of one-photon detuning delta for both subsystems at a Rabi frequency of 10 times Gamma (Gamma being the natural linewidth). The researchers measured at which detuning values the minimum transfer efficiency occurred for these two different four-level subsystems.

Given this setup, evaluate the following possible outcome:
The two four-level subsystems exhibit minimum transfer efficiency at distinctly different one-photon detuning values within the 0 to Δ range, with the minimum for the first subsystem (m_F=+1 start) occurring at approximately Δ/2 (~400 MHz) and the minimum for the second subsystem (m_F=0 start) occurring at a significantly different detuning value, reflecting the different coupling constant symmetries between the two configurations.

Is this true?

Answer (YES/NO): YES